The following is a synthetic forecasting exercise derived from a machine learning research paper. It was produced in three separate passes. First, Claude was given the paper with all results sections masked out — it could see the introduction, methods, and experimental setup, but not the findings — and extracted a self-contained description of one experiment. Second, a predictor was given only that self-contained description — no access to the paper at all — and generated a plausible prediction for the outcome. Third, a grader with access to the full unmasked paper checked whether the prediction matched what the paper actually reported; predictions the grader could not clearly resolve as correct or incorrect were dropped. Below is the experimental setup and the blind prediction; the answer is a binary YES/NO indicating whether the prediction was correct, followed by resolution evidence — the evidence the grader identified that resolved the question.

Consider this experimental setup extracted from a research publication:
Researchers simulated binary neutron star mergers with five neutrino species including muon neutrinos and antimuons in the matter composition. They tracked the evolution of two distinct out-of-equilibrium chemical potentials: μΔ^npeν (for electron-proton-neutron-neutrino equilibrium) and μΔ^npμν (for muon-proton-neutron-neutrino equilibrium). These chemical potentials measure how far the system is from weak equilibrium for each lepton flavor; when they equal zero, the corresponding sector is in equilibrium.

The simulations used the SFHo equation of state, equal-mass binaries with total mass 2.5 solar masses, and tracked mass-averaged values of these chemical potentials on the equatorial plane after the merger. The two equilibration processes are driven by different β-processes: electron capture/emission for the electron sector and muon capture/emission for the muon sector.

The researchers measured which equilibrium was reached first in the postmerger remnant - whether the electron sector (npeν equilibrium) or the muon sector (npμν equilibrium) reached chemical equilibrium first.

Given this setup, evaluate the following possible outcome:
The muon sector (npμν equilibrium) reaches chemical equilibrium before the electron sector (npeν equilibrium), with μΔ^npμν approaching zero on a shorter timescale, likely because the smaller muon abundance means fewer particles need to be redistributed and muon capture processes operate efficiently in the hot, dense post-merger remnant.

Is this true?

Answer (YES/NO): NO